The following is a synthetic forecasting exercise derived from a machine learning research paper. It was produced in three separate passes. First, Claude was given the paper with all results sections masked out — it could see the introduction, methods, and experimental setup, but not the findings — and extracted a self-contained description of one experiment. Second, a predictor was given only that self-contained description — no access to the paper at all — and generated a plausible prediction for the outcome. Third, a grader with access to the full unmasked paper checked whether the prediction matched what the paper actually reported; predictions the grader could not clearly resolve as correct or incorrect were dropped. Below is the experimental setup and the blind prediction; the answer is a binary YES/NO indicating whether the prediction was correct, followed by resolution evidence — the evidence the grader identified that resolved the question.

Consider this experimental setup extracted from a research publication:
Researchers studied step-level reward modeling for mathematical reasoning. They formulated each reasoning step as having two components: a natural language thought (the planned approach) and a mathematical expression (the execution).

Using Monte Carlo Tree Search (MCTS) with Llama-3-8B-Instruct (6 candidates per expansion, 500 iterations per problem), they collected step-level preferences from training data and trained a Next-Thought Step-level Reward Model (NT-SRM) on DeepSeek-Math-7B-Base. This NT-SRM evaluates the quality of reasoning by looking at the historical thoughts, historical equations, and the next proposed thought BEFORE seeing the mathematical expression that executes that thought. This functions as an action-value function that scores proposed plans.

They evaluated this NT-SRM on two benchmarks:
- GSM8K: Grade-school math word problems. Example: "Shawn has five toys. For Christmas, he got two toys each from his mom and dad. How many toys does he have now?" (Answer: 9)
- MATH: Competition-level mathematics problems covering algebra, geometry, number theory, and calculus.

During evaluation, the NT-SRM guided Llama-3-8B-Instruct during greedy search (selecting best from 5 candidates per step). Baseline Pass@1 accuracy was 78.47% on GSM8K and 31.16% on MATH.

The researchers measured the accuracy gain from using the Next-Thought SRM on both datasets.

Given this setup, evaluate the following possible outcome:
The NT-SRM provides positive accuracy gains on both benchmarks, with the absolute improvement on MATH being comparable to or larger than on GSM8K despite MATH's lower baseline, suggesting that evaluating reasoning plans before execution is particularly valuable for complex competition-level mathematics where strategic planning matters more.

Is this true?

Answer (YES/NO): NO